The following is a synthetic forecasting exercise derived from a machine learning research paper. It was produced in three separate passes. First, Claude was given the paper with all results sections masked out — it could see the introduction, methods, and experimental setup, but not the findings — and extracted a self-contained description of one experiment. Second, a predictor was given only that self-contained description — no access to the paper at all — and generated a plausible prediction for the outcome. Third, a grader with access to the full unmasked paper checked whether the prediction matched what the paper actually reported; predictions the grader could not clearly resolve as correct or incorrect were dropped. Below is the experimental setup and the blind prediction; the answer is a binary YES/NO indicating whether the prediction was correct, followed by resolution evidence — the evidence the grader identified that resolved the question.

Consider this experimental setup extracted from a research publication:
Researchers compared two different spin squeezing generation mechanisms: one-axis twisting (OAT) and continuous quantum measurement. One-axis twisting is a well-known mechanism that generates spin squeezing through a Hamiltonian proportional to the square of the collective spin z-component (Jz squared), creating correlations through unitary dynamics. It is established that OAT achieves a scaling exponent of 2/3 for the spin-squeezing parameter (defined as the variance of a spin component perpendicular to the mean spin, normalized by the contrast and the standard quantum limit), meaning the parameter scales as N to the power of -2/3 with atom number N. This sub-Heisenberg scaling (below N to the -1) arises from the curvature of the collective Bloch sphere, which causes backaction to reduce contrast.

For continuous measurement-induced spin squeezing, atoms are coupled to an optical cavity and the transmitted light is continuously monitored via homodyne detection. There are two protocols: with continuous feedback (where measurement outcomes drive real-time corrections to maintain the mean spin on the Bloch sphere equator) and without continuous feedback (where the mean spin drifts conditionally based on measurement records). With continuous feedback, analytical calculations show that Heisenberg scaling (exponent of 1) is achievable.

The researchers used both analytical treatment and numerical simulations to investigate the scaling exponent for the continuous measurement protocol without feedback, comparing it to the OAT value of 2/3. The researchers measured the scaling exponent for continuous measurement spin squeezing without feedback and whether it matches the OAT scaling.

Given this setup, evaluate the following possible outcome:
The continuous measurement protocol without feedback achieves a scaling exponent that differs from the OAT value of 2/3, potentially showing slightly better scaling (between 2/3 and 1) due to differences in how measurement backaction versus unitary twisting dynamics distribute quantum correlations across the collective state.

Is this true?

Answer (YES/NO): NO